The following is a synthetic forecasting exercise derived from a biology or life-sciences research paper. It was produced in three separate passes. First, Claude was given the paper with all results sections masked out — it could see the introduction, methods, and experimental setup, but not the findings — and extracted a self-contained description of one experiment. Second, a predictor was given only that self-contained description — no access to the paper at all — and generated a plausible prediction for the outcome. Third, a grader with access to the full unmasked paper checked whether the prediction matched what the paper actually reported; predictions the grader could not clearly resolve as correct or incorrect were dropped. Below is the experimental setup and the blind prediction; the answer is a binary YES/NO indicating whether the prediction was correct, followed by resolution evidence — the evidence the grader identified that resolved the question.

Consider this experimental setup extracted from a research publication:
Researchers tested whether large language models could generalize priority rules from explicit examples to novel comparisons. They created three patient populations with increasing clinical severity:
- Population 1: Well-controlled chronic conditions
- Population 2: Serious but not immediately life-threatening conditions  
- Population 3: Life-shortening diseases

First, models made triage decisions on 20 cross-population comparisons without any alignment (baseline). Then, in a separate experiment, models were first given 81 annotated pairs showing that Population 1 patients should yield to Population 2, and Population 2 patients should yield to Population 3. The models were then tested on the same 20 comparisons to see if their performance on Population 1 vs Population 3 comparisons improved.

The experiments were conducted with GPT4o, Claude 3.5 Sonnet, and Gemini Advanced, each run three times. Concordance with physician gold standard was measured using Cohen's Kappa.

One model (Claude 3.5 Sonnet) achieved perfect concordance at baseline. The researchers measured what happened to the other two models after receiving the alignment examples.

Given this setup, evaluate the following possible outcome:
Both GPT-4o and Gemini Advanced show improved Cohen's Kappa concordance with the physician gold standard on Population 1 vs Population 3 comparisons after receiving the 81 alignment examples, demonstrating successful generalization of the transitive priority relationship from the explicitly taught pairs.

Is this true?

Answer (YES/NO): NO